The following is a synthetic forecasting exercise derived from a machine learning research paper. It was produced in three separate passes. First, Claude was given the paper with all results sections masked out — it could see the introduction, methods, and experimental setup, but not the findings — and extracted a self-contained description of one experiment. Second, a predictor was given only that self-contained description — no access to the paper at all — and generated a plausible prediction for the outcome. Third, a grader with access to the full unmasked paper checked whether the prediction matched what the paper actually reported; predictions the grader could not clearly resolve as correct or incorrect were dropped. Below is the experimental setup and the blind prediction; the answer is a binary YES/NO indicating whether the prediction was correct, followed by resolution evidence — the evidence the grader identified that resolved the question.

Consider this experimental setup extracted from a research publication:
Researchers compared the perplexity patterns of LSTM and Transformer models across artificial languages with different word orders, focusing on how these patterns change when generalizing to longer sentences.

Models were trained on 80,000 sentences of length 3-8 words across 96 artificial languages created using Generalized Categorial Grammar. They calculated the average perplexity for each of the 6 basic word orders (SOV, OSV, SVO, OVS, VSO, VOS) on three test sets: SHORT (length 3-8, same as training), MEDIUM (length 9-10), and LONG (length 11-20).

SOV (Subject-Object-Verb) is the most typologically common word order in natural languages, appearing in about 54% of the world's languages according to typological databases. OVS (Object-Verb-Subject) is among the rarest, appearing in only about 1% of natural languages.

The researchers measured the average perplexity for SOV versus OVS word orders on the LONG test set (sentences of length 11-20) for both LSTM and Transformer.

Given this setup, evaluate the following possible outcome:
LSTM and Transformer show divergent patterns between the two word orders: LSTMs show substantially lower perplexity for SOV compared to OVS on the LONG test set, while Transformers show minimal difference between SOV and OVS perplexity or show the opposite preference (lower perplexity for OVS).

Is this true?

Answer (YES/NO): YES